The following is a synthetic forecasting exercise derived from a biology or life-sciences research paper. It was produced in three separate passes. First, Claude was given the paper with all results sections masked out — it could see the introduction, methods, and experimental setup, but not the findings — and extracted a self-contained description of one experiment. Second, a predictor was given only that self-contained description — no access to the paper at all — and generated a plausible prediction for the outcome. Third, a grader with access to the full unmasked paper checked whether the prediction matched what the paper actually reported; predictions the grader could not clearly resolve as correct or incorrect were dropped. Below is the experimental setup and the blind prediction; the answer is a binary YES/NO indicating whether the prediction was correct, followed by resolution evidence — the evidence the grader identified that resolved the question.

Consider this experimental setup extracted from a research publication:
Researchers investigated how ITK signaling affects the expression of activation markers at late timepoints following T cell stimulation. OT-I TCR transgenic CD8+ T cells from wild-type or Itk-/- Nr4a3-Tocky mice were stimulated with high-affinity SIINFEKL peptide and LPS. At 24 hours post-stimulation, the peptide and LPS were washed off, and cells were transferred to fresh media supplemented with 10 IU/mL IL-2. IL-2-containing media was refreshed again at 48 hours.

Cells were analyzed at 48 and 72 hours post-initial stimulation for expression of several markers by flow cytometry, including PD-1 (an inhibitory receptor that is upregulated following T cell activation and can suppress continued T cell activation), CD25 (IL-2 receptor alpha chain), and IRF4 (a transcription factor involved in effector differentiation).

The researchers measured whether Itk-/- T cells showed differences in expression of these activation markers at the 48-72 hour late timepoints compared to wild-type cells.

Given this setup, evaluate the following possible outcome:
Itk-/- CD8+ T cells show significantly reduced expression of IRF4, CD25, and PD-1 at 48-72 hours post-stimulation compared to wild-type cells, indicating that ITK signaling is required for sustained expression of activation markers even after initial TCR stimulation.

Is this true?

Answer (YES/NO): NO